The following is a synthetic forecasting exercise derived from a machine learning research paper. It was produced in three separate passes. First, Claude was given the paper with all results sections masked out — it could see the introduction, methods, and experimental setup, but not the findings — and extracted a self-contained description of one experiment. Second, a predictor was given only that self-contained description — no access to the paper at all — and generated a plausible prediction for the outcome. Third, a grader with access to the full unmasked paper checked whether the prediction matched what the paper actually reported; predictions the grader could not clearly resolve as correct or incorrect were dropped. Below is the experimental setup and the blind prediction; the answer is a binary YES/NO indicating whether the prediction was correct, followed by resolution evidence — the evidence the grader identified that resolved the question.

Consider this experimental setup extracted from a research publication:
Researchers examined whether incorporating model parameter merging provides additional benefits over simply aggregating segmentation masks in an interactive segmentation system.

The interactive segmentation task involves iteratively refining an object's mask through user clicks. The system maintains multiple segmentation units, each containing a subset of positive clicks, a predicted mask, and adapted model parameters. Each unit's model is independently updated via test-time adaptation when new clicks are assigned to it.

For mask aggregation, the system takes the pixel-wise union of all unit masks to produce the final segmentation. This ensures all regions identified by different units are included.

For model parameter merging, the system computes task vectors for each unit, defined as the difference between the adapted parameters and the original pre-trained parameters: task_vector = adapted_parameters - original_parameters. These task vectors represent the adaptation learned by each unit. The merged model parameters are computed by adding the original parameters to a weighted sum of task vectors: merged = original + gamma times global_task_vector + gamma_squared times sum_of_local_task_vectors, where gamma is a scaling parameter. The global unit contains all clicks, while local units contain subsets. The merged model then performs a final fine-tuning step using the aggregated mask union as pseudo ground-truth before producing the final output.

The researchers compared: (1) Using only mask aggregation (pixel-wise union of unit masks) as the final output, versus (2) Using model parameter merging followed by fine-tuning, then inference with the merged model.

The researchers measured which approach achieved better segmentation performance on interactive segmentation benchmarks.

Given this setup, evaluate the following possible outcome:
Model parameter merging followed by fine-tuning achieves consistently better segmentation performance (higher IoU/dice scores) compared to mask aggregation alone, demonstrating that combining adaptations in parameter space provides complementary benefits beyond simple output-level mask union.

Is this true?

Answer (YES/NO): YES